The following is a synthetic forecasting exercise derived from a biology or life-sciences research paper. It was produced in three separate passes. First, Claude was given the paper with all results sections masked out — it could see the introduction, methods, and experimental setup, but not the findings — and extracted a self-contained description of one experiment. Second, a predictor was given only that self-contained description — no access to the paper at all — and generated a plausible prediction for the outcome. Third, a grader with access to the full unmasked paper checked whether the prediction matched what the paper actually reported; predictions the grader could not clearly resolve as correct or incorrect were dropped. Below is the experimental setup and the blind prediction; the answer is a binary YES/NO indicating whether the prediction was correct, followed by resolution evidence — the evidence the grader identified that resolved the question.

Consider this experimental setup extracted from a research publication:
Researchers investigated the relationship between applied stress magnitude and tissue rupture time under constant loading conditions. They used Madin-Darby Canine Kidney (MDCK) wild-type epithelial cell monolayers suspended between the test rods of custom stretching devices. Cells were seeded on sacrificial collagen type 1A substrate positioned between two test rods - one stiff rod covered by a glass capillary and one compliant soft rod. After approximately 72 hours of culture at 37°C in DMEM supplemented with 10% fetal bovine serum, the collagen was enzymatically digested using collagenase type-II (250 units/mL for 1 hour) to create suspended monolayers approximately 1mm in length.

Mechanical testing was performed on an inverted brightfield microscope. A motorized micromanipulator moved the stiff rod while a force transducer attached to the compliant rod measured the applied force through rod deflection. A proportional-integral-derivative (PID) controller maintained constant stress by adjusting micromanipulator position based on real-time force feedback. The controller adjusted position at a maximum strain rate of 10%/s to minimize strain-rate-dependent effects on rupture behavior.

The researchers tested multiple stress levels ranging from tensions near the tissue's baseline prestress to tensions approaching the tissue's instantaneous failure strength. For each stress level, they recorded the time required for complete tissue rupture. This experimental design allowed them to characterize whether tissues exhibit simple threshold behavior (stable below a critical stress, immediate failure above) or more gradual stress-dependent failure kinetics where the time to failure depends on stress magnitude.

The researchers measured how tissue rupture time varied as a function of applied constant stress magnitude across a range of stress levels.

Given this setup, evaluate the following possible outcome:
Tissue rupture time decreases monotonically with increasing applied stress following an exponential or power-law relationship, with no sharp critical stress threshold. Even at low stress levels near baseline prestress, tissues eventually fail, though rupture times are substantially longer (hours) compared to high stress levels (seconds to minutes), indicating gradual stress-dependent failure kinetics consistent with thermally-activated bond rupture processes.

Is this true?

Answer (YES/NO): NO